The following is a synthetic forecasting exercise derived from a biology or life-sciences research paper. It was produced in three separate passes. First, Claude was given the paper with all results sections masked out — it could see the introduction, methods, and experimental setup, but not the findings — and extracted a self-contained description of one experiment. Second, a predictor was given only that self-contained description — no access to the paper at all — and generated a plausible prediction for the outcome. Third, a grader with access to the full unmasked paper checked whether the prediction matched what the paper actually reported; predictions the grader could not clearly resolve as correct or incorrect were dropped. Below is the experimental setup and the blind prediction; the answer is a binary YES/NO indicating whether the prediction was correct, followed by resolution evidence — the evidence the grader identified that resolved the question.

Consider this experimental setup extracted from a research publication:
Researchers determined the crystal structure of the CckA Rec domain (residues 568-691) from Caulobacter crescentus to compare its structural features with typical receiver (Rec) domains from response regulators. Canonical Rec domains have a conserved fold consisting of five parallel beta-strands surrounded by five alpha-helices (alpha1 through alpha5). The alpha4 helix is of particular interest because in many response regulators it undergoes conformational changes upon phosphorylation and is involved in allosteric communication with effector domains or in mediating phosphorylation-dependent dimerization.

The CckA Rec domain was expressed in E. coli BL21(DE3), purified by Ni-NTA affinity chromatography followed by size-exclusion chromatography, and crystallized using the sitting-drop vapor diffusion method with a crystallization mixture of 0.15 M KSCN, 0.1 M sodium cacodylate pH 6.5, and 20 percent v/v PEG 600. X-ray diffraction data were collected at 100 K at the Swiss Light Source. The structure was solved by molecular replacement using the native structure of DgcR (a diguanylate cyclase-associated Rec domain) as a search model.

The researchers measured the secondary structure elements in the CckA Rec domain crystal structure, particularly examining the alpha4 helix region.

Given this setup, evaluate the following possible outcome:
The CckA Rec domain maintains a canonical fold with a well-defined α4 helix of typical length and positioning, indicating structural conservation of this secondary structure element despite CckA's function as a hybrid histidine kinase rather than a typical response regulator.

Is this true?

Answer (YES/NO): NO